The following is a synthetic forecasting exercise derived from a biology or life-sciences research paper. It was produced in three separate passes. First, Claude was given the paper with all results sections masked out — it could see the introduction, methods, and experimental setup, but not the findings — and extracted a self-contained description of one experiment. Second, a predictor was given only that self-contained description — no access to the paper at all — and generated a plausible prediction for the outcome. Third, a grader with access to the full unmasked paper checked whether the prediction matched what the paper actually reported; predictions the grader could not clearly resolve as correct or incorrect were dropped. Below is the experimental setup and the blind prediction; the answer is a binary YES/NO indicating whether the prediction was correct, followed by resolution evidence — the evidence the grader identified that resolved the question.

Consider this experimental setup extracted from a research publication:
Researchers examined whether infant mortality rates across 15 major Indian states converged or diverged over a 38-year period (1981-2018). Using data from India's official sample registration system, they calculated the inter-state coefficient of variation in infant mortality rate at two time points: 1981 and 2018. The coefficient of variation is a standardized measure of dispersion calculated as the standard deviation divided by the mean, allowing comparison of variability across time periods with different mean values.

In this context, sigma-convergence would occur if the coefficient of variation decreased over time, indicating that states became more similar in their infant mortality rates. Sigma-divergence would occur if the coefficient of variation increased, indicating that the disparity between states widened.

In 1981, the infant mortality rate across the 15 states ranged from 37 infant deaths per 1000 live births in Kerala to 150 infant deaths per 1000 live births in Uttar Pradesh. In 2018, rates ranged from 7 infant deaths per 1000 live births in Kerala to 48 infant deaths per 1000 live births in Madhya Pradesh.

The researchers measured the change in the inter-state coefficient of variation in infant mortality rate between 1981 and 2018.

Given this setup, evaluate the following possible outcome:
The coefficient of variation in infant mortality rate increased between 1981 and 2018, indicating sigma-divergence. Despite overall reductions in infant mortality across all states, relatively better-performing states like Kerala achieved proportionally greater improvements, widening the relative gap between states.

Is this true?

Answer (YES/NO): YES